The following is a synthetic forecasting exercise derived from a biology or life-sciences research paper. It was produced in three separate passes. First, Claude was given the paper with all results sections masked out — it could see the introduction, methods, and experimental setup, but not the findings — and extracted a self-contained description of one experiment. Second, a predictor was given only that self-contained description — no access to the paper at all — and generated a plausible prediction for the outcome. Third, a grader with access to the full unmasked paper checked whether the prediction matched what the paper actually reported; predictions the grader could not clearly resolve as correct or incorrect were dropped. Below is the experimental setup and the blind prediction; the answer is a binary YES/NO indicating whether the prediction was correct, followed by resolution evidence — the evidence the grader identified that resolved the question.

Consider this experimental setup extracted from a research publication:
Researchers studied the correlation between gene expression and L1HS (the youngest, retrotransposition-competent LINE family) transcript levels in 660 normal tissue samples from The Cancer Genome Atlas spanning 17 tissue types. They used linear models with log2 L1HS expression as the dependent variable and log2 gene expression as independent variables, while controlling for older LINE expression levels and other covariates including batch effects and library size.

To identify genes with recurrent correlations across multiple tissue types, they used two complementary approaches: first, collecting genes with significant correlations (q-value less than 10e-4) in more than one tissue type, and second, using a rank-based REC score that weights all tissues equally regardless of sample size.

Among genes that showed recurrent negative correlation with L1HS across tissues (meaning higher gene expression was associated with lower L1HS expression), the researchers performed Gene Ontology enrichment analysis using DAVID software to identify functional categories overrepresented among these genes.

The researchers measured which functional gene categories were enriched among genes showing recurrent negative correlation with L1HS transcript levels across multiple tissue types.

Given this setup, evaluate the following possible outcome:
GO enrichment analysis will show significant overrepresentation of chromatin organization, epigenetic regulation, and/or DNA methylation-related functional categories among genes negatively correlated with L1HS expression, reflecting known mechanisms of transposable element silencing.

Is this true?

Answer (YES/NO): NO